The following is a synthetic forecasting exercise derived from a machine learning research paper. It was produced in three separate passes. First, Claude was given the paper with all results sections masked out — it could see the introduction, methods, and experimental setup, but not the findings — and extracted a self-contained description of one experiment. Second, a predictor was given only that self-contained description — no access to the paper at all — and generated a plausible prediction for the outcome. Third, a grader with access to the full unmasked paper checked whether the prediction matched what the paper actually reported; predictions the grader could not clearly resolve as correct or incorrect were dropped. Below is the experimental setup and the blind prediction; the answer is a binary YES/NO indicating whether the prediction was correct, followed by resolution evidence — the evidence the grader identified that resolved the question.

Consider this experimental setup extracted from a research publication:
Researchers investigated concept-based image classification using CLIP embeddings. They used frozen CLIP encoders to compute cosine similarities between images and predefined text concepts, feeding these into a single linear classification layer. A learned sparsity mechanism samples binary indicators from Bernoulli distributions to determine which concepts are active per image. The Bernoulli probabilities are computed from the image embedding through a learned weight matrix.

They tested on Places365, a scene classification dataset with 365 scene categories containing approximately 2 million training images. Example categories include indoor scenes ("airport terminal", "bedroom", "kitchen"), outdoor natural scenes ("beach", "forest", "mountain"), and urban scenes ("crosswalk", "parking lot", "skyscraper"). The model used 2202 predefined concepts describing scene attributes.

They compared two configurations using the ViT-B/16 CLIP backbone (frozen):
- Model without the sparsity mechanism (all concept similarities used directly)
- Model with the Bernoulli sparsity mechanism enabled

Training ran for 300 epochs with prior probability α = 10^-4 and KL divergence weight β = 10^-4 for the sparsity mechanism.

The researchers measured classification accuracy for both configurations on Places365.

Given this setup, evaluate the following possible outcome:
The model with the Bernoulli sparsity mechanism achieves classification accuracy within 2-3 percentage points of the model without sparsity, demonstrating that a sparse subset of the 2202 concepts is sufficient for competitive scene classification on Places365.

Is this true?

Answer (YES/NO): YES